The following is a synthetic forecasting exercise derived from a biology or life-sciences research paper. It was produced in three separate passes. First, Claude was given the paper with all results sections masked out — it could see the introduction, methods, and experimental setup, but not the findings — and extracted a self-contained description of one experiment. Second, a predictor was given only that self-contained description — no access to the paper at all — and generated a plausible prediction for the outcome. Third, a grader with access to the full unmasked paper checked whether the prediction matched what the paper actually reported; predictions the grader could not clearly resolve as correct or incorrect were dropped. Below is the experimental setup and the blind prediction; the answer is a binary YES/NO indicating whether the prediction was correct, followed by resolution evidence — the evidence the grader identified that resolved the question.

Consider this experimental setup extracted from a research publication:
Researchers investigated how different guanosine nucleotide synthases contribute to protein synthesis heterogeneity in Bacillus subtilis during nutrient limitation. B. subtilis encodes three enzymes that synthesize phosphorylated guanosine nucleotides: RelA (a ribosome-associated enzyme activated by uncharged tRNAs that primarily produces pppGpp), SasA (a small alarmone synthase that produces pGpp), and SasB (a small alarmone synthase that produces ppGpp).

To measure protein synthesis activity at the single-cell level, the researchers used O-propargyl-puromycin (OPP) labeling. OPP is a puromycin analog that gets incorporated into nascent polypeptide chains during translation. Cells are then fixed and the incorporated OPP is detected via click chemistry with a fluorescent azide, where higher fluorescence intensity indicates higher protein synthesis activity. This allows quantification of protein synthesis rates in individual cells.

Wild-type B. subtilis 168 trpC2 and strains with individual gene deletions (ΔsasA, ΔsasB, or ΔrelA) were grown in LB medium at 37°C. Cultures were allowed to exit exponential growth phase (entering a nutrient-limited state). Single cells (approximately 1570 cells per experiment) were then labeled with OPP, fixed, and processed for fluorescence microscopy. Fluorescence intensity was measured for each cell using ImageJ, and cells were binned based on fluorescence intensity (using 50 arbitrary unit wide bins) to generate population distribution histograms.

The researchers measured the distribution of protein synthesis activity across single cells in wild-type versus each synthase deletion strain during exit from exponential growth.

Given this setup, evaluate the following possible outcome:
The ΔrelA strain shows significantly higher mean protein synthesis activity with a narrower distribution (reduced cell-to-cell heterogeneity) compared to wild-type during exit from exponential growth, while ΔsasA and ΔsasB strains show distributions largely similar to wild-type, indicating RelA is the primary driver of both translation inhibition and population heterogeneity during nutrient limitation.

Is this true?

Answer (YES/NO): NO